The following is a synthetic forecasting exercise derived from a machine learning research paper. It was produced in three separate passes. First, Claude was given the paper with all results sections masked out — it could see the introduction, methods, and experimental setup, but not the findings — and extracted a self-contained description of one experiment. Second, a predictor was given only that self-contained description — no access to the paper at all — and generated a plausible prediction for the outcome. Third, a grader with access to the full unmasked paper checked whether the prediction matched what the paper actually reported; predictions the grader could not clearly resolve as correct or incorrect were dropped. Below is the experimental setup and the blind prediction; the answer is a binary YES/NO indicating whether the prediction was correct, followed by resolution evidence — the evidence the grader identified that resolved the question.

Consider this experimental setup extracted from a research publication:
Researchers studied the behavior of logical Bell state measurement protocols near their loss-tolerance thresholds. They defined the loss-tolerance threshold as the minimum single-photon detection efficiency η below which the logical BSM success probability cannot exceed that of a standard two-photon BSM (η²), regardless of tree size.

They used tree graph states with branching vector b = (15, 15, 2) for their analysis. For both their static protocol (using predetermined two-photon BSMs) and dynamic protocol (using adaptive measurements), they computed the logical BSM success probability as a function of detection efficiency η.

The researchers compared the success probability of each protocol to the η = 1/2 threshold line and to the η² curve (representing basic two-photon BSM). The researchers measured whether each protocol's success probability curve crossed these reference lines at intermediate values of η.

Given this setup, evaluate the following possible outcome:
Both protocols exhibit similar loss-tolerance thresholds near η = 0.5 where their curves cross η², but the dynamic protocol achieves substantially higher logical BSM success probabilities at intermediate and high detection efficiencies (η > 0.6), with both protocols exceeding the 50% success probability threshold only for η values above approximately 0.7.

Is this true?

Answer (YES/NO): NO